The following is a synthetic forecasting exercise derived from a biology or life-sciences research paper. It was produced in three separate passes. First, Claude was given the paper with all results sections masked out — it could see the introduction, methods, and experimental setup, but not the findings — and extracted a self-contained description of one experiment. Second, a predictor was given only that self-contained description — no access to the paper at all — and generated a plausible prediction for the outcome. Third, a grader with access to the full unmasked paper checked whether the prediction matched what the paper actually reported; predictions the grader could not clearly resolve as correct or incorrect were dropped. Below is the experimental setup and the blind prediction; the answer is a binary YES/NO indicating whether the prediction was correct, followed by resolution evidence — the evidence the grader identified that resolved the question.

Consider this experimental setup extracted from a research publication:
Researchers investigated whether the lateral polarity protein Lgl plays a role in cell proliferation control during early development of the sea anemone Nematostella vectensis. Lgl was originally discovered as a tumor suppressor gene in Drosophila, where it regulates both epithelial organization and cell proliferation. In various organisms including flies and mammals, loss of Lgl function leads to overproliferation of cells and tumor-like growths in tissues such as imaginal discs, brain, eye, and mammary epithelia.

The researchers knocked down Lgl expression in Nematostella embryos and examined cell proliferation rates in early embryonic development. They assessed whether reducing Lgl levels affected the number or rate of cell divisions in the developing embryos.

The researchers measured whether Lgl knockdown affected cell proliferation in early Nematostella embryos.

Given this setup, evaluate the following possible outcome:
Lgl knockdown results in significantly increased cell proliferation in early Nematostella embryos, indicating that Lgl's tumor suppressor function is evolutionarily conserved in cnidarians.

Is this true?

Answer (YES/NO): NO